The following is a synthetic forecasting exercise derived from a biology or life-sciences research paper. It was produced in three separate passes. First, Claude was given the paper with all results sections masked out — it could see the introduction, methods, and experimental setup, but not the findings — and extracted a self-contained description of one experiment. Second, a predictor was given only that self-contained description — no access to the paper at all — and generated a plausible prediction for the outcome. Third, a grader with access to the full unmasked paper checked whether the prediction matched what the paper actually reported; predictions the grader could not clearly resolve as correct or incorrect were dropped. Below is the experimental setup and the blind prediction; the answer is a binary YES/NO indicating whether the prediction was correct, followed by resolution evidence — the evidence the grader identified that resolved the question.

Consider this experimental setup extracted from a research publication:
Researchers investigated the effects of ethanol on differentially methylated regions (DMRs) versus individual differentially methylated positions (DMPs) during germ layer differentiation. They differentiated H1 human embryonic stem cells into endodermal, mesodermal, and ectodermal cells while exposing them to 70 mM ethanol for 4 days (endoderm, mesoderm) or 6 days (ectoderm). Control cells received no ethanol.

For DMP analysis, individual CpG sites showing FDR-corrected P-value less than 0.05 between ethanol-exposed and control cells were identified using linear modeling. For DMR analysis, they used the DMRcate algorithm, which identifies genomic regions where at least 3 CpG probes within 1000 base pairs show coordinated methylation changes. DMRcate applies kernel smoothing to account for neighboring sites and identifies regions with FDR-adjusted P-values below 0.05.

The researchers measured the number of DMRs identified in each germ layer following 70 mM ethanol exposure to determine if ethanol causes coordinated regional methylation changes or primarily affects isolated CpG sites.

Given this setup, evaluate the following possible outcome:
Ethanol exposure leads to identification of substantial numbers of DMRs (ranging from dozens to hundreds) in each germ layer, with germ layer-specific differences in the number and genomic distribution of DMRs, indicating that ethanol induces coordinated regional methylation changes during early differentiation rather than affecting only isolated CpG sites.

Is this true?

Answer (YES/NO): NO